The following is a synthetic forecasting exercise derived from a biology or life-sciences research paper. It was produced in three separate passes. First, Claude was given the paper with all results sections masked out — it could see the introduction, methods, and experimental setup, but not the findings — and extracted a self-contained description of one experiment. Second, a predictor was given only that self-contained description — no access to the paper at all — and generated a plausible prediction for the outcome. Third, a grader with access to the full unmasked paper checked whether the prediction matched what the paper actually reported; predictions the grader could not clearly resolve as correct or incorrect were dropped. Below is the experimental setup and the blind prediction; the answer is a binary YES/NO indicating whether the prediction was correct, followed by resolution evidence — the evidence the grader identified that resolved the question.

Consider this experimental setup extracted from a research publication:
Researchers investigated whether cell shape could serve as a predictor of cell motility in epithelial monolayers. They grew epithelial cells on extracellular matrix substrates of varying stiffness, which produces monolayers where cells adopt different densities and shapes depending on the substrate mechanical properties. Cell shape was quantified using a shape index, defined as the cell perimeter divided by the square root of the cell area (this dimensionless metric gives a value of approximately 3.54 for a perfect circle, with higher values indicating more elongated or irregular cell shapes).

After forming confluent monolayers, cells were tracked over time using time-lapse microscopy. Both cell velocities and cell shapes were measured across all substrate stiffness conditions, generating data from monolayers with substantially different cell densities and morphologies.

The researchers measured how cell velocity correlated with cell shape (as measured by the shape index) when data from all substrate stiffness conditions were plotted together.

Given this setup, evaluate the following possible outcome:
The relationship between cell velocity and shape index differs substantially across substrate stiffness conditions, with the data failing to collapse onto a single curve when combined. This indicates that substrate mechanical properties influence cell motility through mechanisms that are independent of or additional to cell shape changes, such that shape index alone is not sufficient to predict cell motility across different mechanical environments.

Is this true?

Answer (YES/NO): NO